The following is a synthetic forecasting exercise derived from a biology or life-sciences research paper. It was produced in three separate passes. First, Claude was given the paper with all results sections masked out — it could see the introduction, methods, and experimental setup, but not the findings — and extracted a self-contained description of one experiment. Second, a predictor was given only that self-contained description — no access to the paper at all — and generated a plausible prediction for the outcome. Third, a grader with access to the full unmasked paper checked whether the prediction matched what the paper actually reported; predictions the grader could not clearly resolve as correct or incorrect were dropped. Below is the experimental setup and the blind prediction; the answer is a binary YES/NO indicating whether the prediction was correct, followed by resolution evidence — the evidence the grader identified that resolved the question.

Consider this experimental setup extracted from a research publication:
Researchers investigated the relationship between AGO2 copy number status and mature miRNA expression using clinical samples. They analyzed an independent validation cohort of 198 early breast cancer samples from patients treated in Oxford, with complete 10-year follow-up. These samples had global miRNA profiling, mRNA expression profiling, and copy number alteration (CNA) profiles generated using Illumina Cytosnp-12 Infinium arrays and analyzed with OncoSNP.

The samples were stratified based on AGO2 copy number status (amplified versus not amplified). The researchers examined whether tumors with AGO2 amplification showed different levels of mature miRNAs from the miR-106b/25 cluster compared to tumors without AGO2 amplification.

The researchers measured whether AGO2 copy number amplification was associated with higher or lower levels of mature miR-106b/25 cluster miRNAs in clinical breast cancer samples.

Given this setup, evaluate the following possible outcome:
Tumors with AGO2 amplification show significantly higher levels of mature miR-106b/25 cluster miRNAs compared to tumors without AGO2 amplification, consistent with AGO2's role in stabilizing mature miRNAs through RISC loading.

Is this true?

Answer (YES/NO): YES